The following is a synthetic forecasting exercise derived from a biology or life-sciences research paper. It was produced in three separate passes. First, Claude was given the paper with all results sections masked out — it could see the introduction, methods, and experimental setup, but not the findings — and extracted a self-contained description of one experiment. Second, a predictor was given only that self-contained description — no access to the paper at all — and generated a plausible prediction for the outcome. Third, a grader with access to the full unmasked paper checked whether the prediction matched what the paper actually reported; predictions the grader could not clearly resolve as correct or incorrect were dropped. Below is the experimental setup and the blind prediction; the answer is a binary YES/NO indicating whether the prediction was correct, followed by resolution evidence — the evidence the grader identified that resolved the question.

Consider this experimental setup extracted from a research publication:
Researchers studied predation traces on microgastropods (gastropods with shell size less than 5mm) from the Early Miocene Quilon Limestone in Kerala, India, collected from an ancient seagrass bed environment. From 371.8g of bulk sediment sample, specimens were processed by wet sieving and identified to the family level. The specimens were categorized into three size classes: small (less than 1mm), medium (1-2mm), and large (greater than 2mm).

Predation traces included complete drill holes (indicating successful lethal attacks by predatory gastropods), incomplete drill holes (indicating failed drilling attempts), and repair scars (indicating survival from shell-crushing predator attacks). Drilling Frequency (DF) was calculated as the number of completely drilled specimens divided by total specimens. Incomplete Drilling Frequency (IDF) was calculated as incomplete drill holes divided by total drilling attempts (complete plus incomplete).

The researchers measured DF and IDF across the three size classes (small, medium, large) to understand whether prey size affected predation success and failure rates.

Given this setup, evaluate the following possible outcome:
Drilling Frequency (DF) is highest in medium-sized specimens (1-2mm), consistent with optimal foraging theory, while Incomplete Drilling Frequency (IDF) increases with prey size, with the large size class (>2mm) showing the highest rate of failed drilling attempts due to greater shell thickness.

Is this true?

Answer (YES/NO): NO